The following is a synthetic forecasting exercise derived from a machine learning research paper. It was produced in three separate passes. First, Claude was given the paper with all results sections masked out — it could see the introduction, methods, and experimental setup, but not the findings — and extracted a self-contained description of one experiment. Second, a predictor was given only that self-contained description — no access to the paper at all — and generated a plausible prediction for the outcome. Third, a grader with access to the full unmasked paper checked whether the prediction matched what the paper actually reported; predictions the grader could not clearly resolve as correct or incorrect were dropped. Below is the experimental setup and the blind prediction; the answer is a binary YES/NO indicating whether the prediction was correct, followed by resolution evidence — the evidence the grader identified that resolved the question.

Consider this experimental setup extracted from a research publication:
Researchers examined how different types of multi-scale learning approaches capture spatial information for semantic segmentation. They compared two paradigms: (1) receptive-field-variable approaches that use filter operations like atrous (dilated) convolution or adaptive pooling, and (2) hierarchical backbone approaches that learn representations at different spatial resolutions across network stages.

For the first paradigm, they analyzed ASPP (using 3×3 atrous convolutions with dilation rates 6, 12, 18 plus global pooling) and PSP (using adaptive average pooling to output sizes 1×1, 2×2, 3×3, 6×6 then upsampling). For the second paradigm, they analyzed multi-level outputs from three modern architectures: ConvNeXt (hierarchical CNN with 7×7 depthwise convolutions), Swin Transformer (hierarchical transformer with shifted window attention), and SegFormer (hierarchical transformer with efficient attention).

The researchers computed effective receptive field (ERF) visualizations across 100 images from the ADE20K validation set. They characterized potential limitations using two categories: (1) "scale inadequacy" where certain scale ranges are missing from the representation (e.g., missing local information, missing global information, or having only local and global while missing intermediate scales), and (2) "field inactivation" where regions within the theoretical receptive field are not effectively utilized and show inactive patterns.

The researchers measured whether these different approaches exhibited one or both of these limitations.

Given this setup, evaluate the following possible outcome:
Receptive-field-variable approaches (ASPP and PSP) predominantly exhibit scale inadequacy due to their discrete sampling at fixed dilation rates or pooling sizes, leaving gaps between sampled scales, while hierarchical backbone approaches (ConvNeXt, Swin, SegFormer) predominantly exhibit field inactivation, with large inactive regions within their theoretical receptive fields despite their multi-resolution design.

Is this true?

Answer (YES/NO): NO